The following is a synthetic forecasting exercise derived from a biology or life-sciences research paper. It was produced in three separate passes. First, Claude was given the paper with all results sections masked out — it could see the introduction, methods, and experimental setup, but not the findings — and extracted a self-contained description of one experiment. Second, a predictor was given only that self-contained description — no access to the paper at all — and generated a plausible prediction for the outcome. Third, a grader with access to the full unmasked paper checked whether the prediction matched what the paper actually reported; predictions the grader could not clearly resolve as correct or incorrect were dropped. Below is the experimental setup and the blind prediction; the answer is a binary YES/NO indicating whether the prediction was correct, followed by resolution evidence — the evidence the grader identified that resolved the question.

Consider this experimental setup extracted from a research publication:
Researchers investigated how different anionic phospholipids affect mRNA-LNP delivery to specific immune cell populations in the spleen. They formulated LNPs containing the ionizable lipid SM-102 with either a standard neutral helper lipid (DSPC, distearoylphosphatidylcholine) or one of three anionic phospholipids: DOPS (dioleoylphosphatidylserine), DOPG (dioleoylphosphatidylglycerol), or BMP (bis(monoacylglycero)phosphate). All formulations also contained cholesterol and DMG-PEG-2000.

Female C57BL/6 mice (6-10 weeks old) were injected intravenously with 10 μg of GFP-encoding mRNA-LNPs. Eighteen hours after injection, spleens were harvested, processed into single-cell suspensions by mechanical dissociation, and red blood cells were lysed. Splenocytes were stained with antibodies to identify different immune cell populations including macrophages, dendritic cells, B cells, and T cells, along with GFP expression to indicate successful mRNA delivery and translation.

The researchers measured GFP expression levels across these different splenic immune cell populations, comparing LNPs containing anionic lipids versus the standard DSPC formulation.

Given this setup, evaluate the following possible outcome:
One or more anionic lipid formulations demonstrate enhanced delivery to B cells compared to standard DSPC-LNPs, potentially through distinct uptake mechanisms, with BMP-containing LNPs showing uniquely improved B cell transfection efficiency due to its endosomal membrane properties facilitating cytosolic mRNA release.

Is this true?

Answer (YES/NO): NO